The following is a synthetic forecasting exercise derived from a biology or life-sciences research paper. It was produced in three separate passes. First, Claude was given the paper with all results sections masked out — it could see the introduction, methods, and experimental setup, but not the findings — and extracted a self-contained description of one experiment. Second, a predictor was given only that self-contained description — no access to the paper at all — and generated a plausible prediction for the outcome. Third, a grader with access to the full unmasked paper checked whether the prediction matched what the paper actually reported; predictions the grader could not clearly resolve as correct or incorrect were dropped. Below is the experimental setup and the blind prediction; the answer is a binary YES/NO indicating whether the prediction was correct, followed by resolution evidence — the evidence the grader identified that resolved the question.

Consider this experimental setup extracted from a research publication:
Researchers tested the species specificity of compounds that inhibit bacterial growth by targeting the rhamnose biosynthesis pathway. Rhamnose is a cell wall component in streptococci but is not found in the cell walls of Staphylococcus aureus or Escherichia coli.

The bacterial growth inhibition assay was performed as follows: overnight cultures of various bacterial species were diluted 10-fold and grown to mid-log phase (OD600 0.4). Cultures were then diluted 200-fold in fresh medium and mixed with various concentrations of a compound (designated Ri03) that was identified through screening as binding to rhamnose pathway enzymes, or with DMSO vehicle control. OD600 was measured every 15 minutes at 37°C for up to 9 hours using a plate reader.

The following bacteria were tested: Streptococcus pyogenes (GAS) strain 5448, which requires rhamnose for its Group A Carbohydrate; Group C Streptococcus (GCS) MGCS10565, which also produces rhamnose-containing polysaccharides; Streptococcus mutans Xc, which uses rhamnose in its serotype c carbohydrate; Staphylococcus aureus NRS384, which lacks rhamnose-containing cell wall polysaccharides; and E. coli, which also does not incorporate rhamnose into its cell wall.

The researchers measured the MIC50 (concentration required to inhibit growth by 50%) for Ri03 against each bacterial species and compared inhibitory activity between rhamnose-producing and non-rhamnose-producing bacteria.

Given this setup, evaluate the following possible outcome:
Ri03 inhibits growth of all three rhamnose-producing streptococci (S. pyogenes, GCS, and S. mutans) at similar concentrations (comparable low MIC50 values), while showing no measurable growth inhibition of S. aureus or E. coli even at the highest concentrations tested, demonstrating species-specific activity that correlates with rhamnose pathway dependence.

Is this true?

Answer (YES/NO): NO